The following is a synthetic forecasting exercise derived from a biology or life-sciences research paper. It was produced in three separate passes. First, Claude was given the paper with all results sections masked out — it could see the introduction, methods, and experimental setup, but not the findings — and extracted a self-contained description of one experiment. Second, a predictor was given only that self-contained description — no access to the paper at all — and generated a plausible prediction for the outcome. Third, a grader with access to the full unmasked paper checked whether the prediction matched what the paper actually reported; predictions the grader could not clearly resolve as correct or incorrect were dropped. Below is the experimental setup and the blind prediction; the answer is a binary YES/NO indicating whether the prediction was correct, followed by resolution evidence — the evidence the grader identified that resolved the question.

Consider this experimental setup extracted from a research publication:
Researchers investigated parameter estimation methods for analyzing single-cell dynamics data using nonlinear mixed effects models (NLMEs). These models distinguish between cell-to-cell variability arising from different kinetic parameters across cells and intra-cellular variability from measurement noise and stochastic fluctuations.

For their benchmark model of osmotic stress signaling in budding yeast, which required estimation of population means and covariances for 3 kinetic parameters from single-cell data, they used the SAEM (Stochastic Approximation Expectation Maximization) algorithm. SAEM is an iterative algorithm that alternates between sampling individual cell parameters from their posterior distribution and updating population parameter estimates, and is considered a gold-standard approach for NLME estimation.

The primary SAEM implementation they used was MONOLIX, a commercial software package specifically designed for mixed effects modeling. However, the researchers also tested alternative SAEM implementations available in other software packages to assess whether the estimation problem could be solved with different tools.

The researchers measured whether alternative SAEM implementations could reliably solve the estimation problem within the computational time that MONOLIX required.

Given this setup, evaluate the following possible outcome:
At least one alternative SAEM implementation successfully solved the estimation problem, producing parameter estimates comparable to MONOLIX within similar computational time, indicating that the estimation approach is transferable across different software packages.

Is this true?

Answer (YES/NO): NO